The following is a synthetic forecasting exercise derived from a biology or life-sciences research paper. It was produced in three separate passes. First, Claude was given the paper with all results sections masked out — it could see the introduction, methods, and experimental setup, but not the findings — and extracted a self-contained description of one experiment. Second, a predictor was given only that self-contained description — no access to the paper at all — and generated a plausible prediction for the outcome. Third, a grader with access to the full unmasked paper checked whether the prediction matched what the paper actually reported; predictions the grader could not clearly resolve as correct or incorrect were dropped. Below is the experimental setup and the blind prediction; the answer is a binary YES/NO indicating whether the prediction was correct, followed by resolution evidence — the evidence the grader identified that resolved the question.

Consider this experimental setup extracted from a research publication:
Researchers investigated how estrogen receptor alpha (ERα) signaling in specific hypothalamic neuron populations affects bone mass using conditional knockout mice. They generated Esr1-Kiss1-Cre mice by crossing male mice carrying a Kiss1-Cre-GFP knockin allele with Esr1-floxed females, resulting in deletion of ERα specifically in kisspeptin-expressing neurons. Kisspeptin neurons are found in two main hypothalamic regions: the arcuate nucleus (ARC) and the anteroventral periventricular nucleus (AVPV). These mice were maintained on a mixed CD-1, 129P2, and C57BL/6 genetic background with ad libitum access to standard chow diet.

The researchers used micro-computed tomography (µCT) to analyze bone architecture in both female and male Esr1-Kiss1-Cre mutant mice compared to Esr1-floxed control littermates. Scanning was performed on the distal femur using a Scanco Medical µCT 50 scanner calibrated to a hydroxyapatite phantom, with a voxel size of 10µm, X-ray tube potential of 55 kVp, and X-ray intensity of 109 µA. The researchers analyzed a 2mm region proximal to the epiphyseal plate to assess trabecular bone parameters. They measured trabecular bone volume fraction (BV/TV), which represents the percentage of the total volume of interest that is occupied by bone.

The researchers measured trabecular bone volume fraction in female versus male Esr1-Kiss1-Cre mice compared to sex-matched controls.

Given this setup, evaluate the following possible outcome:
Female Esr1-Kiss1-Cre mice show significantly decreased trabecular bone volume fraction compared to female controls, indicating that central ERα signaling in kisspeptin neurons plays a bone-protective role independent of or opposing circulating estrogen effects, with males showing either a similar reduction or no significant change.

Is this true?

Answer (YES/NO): NO